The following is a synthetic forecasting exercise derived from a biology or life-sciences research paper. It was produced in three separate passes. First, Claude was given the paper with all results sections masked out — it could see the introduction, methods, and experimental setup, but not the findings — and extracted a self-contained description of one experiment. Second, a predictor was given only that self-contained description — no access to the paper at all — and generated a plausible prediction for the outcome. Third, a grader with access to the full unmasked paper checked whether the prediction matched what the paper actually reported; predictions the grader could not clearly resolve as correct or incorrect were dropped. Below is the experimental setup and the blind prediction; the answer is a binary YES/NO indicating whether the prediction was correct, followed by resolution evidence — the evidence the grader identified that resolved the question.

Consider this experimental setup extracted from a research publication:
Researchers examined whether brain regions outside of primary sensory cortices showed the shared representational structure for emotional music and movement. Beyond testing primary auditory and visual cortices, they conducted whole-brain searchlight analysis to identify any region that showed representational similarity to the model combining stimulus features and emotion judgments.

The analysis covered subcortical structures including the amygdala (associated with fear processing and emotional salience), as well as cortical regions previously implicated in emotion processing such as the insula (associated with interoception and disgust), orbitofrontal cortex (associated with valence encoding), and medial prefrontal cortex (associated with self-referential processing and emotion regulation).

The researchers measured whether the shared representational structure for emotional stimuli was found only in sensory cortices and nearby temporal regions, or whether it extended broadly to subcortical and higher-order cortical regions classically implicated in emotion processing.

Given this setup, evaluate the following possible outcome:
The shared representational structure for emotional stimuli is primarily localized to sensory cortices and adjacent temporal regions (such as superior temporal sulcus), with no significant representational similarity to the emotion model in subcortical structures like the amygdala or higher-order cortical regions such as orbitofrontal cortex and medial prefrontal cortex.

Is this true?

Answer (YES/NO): YES